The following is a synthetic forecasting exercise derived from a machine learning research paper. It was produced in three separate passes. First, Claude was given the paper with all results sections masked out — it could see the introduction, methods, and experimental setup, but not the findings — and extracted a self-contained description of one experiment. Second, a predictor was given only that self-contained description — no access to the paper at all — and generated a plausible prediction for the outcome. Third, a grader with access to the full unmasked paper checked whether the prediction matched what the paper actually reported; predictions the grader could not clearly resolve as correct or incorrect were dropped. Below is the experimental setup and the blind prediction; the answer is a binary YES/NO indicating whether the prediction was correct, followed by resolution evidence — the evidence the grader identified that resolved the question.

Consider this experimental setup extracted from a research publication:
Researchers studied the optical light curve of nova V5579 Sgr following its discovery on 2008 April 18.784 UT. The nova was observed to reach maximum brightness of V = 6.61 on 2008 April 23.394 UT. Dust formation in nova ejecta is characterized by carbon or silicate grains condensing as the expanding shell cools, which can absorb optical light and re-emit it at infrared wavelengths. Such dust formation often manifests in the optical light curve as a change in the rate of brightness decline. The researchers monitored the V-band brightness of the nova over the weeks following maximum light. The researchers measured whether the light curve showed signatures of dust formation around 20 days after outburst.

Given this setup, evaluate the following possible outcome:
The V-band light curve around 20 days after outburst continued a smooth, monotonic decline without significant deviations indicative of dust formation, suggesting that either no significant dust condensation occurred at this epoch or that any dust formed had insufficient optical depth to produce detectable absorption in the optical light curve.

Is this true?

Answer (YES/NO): NO